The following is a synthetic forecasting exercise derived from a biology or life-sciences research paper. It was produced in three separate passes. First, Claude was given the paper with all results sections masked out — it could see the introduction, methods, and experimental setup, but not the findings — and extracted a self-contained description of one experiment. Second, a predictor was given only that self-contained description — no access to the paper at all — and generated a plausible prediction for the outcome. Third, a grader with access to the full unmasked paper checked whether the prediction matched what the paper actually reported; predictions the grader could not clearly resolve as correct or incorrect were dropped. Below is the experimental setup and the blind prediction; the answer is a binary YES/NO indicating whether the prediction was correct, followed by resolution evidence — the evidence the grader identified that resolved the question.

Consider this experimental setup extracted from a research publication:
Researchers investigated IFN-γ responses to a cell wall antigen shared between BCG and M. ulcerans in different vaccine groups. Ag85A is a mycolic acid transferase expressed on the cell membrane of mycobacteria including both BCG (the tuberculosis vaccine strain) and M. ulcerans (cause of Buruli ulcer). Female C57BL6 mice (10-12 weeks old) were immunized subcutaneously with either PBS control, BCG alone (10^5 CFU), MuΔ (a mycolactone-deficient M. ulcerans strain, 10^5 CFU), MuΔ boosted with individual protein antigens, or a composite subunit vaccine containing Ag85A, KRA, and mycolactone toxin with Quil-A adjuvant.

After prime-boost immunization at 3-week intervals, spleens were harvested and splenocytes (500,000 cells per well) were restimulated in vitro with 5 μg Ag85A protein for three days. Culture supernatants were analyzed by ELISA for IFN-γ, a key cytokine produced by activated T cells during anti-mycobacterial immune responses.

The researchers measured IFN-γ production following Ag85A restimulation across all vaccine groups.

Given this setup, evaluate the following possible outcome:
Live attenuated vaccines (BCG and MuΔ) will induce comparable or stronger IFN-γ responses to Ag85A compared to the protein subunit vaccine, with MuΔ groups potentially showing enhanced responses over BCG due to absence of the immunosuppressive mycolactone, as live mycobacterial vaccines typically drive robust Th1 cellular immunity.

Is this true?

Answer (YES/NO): YES